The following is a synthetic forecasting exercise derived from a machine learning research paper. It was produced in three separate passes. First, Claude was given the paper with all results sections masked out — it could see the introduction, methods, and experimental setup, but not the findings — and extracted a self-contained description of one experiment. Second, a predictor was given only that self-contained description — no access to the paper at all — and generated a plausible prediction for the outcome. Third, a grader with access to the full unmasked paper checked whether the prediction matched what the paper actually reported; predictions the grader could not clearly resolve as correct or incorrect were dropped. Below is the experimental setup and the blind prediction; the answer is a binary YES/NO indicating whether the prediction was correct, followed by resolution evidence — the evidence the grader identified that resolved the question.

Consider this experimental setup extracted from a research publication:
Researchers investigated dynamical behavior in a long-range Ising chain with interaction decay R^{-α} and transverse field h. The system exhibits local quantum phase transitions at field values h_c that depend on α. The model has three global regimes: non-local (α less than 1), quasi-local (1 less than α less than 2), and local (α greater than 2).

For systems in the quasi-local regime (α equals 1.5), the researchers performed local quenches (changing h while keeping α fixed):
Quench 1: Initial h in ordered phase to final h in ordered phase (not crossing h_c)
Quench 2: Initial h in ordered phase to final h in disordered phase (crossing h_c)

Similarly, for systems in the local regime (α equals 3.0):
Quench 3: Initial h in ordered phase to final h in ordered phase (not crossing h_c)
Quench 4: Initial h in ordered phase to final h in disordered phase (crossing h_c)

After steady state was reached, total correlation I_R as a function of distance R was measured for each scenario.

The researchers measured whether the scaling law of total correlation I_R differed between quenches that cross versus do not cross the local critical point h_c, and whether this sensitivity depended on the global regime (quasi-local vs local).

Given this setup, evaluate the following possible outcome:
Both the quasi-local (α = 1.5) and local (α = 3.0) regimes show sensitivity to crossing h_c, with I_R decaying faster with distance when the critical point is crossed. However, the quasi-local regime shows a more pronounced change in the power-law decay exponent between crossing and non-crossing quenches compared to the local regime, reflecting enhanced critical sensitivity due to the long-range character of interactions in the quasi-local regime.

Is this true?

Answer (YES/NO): NO